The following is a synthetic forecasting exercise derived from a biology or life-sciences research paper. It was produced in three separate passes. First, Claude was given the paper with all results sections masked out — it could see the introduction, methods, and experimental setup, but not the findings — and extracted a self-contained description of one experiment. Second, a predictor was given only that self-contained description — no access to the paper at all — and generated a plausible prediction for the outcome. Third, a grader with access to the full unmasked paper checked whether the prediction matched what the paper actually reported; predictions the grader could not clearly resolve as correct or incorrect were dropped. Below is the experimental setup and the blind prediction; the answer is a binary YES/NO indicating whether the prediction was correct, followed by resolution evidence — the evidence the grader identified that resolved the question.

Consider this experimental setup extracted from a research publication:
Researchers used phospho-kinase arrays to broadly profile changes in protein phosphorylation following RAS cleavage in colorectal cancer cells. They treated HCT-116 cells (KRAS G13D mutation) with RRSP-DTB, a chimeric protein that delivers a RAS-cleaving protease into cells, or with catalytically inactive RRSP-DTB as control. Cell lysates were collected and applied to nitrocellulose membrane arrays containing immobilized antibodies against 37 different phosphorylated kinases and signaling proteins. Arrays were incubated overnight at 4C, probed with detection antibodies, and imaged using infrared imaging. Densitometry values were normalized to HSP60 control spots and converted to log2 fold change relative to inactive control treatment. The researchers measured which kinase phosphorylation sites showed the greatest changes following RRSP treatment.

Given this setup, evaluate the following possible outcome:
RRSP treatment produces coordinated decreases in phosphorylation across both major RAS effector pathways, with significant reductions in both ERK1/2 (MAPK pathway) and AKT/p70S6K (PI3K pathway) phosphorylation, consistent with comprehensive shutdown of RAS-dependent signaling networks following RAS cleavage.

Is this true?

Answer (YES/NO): NO